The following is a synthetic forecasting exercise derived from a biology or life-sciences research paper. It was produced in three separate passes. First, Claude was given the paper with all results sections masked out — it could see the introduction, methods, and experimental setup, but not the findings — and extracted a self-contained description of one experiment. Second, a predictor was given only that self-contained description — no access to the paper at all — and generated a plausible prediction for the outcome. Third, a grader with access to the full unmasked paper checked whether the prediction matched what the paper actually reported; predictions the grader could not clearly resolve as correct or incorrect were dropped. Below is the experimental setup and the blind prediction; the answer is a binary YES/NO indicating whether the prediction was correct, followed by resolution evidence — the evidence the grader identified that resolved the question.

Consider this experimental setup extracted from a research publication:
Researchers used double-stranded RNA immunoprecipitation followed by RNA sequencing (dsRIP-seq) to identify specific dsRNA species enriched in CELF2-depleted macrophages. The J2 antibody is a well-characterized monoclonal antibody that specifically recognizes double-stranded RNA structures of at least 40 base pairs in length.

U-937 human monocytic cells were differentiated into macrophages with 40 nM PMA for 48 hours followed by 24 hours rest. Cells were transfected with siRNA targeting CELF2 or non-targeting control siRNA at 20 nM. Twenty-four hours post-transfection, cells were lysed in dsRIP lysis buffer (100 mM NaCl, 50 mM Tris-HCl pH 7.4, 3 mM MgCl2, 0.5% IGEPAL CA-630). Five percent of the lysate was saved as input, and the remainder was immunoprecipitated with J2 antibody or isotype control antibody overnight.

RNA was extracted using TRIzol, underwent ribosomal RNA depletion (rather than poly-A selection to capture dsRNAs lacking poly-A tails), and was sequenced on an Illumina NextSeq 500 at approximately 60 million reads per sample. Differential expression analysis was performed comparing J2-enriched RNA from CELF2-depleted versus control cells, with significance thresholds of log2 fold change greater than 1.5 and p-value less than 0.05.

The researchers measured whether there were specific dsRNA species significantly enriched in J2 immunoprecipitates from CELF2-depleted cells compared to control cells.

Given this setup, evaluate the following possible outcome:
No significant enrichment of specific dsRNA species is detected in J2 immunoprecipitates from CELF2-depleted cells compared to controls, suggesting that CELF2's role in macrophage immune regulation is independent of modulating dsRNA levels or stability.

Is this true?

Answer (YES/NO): NO